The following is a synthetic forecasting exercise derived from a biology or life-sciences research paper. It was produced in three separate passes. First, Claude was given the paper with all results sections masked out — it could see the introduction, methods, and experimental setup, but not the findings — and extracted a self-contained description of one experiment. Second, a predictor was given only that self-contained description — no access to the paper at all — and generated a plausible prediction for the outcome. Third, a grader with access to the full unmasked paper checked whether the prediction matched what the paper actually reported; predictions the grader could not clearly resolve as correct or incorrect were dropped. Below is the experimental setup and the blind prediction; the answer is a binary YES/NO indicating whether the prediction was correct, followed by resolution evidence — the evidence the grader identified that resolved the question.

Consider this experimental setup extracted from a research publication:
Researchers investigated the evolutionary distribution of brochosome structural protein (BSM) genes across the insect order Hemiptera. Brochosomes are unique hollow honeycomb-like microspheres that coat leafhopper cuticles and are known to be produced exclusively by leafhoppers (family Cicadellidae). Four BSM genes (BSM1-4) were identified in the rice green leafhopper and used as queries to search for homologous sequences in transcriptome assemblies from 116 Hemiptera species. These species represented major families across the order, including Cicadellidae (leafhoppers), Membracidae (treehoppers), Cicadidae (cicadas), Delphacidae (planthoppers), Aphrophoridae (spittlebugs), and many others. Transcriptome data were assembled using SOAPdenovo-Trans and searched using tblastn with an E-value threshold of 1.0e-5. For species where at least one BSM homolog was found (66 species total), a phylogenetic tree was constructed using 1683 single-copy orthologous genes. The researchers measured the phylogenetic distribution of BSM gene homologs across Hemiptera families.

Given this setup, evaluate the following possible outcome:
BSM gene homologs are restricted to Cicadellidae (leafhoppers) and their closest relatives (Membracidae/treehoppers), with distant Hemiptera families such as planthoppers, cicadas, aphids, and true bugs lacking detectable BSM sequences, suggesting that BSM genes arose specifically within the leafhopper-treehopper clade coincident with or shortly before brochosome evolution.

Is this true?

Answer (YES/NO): NO